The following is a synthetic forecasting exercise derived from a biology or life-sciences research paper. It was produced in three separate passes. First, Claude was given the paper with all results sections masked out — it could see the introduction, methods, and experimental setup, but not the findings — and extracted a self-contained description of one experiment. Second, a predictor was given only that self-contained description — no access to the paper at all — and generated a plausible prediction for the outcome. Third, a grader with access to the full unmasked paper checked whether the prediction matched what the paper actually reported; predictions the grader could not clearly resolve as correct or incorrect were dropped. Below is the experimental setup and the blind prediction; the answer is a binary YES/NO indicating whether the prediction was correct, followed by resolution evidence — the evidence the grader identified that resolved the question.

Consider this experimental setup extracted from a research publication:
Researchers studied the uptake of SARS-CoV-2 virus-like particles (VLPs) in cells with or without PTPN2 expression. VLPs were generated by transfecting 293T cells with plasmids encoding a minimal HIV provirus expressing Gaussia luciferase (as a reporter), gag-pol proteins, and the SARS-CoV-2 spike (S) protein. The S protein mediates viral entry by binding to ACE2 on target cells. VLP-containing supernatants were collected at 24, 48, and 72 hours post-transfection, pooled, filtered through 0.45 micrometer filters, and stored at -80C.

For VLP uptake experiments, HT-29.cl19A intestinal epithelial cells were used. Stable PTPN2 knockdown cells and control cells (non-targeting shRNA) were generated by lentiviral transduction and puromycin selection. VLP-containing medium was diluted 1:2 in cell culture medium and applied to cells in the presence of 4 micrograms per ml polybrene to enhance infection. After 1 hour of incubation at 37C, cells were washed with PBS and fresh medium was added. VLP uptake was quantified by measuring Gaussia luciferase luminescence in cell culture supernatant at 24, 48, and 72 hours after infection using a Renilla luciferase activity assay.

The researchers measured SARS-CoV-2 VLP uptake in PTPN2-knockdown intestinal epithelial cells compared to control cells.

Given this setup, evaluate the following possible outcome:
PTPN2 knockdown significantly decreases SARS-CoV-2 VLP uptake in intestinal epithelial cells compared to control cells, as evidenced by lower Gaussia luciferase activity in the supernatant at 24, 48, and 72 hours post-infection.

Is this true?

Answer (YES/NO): NO